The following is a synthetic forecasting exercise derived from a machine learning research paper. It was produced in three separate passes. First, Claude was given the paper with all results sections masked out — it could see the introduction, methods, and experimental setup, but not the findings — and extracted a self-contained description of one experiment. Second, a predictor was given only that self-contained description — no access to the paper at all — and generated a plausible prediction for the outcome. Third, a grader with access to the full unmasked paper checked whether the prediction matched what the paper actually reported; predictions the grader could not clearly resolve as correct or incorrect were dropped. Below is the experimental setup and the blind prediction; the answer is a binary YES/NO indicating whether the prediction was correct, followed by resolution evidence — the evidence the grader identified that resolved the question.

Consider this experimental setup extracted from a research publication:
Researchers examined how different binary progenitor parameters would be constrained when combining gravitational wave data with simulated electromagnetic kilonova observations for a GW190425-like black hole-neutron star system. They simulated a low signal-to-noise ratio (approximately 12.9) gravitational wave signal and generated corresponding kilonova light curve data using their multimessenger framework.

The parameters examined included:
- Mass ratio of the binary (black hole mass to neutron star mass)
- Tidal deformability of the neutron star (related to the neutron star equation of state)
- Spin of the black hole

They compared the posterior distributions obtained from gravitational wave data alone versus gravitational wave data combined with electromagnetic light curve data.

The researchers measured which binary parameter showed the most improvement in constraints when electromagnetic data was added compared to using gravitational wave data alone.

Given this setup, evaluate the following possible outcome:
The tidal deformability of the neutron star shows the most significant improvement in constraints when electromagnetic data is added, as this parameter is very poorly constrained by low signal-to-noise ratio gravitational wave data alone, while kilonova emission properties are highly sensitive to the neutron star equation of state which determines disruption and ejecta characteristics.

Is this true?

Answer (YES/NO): YES